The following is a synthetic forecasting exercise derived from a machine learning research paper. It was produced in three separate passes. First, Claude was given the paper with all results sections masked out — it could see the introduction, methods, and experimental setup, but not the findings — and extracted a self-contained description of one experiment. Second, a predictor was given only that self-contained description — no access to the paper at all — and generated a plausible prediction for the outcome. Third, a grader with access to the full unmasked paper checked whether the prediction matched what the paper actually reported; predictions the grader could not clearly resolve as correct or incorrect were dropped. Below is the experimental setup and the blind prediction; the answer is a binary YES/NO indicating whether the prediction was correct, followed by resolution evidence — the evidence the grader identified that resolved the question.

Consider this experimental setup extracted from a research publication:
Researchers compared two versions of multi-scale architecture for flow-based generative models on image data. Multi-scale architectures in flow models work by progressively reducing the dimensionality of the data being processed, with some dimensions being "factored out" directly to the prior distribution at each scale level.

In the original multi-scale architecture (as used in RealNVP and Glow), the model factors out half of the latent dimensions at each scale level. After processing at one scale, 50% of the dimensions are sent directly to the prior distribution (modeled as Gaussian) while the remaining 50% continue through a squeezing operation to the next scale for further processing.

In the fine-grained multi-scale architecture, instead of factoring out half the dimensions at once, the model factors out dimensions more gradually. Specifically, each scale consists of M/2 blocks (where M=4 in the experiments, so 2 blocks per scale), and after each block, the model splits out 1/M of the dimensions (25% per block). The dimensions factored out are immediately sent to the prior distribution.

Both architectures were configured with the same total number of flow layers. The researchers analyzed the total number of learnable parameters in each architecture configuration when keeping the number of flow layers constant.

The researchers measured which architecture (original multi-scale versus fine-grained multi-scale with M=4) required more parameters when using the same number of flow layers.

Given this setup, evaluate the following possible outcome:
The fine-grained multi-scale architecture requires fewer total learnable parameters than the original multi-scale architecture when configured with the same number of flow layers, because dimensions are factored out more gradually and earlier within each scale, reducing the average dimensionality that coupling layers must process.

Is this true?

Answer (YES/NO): YES